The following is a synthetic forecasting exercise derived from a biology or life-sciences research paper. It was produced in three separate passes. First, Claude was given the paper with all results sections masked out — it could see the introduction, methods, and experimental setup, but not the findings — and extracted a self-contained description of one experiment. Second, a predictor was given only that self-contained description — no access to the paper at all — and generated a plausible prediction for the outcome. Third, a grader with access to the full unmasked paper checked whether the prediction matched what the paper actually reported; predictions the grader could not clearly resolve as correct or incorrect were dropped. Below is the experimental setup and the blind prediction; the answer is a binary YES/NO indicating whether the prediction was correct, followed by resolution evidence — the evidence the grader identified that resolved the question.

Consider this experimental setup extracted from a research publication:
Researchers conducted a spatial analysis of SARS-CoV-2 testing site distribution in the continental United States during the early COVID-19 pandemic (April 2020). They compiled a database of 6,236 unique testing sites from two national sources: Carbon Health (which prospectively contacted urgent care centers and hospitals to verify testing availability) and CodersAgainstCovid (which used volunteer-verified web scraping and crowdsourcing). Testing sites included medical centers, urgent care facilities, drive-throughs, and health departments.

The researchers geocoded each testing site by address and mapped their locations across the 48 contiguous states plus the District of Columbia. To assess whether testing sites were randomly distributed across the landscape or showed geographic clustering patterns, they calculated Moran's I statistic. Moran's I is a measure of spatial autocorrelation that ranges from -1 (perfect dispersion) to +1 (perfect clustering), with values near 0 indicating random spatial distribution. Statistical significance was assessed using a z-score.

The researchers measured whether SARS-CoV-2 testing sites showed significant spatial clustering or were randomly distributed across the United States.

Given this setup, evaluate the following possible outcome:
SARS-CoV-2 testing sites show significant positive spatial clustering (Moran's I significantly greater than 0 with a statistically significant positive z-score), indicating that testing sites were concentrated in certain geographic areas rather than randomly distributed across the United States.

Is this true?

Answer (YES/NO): YES